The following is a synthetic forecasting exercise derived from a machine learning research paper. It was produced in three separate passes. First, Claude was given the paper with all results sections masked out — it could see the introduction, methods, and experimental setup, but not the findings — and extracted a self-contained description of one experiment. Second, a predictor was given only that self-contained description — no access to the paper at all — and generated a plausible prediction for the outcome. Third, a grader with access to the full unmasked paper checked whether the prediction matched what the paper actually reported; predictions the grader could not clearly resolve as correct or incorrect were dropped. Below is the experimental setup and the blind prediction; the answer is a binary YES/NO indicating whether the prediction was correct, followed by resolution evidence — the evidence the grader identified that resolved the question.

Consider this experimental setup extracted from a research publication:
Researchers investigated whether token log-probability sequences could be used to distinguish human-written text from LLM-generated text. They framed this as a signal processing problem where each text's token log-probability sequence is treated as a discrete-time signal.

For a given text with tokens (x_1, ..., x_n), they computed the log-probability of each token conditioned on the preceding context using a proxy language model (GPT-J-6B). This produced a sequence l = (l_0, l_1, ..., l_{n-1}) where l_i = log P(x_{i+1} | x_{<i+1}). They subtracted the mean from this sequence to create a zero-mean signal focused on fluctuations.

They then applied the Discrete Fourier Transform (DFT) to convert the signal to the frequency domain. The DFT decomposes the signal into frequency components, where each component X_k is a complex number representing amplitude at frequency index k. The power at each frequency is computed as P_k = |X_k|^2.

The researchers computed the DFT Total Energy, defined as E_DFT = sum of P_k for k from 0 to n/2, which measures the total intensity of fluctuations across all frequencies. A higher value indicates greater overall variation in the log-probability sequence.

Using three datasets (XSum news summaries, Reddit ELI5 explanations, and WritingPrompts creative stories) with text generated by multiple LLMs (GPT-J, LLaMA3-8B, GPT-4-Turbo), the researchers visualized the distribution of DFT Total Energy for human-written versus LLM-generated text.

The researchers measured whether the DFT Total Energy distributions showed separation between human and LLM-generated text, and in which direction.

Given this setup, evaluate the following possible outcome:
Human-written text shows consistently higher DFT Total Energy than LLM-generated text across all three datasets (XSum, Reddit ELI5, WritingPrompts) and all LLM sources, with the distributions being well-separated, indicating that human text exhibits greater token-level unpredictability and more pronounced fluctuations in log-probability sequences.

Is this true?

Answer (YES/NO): YES